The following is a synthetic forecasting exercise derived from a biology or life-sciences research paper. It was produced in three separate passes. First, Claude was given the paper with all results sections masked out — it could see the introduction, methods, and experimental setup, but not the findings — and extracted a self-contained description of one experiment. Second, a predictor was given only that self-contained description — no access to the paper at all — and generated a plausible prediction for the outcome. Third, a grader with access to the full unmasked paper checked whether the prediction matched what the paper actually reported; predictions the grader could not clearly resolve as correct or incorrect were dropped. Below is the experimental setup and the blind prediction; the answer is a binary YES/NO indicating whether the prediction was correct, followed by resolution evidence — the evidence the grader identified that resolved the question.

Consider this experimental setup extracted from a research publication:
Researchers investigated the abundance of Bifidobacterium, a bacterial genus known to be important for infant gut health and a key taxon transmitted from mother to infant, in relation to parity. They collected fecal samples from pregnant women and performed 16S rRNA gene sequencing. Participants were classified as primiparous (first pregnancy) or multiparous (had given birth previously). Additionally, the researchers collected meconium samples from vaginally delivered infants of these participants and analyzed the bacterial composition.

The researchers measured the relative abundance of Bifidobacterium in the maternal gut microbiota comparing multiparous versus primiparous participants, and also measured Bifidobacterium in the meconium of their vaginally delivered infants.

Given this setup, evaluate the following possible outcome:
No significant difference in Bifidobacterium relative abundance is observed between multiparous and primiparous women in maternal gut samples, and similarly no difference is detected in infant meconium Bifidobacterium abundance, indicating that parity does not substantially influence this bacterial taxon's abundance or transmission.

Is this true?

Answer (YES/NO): NO